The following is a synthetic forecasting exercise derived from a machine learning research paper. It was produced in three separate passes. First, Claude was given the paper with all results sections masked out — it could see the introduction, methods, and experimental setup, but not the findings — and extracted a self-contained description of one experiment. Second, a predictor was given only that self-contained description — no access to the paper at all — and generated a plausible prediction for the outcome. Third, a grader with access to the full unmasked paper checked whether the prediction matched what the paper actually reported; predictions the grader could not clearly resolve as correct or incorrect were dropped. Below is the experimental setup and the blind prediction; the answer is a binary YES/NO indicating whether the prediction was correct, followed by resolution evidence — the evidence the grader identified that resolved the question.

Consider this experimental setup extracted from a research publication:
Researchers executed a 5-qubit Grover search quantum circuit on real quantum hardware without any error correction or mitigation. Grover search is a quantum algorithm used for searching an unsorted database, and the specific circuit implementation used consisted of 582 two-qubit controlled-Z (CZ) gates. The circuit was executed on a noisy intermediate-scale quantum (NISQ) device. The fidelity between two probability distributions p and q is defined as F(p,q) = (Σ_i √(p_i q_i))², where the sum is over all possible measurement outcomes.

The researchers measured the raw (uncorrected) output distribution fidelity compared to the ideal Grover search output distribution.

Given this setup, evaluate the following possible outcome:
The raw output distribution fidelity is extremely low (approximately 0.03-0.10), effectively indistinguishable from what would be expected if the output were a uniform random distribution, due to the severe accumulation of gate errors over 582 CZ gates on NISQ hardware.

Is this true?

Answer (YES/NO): NO